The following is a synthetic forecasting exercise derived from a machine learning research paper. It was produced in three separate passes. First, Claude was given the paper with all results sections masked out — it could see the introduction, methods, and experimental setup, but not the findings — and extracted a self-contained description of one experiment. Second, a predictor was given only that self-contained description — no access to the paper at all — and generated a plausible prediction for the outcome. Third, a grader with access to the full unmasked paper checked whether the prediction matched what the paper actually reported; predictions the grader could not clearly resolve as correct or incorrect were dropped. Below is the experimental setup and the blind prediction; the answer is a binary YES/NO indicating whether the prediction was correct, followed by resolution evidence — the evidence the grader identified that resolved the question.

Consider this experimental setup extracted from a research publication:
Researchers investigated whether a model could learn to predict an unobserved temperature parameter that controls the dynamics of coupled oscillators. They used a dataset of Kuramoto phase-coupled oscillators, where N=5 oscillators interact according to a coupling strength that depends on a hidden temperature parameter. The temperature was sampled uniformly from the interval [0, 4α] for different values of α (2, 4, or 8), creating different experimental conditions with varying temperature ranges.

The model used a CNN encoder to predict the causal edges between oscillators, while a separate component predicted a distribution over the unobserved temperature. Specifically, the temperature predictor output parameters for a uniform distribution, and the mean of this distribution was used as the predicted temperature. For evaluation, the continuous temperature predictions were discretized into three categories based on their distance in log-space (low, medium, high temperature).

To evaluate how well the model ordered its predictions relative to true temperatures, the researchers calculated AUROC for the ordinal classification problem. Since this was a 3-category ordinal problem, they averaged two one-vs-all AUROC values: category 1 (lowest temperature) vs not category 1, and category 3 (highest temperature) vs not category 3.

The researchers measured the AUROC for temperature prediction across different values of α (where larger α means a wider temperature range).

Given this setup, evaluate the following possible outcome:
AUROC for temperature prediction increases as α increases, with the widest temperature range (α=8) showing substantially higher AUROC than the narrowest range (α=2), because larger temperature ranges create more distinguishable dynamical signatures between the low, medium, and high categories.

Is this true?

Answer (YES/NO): NO